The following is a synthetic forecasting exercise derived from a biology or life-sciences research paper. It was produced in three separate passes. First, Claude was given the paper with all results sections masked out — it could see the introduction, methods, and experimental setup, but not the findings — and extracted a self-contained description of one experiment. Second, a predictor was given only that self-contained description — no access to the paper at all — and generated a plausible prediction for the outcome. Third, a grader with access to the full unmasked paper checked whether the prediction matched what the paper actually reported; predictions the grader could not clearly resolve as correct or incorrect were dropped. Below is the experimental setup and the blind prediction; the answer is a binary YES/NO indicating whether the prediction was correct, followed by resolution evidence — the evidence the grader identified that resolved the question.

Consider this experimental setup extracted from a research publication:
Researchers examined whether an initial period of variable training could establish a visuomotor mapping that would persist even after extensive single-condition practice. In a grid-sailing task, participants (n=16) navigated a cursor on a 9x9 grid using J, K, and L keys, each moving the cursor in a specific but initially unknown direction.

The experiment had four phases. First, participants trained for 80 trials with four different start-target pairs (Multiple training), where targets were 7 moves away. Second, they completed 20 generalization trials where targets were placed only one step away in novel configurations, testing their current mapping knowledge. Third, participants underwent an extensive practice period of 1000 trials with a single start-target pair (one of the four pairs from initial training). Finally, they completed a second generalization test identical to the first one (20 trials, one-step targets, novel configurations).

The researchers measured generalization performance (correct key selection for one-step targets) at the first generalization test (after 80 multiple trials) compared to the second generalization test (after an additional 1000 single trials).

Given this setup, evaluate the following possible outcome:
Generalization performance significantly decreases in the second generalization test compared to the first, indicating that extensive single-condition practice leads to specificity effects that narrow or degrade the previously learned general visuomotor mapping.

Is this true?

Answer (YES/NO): NO